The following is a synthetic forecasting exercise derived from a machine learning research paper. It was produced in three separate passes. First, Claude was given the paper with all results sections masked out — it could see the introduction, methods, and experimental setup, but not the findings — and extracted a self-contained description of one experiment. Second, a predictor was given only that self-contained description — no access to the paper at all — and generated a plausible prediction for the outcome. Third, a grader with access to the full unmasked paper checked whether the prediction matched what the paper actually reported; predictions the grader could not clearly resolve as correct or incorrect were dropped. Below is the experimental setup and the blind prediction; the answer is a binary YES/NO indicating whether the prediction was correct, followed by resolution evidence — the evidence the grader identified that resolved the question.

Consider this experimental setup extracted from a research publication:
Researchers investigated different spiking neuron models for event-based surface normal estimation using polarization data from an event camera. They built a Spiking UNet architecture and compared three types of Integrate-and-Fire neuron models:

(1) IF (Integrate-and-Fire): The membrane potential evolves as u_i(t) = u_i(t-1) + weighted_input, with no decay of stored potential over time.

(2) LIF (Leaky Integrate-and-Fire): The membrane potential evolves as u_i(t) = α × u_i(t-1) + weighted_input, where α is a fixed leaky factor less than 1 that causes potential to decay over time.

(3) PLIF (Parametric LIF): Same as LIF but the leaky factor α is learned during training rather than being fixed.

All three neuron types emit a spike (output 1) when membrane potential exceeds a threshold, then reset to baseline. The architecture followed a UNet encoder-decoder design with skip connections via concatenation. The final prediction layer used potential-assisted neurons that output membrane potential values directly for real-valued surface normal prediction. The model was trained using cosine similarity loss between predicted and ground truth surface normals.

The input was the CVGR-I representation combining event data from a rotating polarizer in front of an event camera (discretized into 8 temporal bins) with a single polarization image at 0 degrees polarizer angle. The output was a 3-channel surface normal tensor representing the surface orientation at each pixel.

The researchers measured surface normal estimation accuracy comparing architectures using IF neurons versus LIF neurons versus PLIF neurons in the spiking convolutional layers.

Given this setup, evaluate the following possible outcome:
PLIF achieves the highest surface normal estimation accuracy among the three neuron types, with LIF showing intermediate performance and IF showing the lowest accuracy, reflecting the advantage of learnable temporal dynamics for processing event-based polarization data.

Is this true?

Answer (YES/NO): NO